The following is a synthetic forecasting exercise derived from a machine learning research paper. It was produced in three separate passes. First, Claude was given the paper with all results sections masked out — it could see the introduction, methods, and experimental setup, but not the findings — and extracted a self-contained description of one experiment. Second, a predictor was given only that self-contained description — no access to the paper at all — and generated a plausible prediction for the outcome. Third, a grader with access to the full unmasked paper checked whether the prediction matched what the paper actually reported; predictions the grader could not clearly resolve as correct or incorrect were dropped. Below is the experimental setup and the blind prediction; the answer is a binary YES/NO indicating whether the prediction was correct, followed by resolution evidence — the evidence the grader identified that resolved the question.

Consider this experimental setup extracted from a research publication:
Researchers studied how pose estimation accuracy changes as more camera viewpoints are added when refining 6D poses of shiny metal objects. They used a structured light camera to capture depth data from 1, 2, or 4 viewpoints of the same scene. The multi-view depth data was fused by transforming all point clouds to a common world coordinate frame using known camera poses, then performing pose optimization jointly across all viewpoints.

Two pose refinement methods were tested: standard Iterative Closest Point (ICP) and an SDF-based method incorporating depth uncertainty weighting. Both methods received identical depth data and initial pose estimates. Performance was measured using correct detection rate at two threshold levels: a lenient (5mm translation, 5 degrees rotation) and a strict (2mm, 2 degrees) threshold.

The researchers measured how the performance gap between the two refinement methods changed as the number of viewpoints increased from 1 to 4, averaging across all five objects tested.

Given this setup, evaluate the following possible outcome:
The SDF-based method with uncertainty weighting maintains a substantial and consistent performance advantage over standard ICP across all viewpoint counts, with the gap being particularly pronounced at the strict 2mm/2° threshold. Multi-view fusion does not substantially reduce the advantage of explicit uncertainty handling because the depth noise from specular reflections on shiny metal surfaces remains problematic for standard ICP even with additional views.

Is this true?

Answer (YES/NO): NO